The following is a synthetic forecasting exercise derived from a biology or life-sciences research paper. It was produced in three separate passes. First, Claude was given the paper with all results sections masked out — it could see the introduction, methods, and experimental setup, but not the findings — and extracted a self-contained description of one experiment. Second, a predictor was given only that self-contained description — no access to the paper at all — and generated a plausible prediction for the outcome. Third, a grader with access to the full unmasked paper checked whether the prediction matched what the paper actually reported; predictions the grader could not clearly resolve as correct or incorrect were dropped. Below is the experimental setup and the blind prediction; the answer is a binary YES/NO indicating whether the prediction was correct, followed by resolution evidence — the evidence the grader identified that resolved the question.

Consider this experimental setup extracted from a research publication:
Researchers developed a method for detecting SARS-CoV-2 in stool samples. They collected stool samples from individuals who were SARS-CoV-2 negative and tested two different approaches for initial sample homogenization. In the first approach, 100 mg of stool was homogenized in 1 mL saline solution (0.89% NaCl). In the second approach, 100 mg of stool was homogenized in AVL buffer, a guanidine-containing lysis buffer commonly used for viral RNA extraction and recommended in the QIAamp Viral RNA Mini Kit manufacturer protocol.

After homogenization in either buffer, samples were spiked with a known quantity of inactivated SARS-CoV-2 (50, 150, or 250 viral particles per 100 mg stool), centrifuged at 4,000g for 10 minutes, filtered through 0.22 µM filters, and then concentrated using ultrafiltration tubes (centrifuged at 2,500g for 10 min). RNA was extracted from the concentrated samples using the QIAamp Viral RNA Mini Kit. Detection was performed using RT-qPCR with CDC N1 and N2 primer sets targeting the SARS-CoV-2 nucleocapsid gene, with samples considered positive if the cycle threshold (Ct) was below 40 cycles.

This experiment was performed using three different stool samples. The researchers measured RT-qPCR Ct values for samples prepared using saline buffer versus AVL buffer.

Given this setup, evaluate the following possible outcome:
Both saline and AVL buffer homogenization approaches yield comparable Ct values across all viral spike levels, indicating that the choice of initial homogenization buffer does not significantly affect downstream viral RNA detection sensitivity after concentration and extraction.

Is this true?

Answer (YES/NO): NO